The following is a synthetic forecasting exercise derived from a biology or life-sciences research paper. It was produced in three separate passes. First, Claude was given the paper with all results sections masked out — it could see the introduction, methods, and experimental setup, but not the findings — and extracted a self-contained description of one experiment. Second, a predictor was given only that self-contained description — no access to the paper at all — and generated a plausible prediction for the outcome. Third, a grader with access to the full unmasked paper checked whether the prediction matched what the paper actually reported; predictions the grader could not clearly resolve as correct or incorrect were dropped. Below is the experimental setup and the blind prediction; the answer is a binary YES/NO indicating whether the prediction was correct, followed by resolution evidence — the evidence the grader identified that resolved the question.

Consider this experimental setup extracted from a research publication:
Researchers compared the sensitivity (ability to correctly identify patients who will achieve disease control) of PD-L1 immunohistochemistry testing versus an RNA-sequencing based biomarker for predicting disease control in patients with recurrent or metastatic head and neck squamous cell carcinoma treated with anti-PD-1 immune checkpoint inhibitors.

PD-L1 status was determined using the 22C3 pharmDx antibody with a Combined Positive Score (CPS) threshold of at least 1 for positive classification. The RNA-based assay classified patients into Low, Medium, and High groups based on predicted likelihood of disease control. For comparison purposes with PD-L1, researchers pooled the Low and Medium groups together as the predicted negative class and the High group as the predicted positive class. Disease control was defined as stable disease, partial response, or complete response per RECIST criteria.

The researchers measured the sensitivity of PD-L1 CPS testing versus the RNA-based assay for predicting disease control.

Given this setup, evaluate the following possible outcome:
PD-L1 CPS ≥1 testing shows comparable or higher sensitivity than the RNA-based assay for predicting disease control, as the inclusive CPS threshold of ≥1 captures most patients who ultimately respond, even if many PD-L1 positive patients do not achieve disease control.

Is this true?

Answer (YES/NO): YES